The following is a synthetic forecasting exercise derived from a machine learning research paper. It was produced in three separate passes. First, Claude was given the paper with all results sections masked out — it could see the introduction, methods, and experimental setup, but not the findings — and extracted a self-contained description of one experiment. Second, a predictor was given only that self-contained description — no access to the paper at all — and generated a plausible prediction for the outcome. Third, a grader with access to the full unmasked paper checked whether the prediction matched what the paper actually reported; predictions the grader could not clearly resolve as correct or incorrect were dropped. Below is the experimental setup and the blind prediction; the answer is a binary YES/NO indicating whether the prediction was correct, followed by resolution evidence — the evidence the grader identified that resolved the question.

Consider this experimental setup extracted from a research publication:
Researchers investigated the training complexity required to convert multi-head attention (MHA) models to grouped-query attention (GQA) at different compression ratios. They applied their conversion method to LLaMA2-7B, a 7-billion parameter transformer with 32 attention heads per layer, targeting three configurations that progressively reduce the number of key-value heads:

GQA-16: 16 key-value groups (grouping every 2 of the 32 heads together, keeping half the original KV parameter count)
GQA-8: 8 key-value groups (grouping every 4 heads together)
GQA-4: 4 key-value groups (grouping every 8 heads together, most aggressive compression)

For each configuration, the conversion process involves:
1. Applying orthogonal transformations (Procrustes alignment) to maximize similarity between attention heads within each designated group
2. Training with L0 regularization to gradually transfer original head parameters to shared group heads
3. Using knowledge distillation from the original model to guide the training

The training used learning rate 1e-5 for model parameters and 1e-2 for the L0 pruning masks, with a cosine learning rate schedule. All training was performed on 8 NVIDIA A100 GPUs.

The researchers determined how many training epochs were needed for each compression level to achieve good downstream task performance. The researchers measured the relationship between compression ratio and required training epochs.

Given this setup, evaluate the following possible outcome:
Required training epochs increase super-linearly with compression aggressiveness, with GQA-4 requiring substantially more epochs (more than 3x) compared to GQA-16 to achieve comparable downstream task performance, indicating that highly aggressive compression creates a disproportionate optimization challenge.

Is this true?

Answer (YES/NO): NO